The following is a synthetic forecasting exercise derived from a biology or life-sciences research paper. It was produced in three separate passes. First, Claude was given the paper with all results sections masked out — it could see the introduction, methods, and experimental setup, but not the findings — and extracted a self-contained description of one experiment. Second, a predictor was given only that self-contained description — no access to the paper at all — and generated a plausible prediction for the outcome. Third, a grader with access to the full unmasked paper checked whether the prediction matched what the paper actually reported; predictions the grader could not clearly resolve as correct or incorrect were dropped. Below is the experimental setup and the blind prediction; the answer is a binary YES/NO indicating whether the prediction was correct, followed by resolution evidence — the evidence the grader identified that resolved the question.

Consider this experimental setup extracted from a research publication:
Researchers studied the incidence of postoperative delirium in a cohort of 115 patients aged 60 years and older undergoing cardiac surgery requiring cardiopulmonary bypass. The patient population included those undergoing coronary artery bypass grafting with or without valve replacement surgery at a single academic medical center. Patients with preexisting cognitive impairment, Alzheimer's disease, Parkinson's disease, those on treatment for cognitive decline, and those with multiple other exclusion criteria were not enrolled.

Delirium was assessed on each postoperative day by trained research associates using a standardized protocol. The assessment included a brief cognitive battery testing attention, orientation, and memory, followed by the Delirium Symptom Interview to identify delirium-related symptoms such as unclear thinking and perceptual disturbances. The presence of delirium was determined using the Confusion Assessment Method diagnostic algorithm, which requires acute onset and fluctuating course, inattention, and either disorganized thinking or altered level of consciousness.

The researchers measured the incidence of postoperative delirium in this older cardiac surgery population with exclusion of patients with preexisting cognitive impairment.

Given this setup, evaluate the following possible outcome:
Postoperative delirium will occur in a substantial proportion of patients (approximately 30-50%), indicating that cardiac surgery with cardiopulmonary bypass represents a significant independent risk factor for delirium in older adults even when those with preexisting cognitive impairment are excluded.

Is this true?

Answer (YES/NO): NO